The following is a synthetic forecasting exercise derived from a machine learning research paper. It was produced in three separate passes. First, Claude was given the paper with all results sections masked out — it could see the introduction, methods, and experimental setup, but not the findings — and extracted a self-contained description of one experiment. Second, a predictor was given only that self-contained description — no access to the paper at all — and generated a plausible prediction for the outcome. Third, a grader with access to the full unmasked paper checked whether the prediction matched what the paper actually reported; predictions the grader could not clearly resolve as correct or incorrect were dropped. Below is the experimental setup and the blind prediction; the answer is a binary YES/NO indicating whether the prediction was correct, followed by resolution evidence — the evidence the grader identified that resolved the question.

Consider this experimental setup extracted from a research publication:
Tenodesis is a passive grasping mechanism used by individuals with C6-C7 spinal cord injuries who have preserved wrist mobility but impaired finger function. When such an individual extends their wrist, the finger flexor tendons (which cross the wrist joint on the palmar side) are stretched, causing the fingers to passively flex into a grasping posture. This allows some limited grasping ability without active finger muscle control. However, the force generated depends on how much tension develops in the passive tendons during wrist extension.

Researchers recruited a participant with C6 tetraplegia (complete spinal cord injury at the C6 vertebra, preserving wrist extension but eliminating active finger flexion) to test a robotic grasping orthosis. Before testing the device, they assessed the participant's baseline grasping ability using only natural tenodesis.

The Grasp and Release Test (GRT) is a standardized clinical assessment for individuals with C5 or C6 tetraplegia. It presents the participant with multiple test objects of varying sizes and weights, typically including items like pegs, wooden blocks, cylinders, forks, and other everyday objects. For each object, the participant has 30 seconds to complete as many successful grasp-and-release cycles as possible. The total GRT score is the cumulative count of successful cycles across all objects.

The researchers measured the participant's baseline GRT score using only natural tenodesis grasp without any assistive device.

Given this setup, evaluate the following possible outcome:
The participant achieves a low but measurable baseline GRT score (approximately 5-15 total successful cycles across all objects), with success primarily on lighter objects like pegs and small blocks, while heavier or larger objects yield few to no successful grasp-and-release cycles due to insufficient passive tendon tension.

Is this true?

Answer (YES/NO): NO